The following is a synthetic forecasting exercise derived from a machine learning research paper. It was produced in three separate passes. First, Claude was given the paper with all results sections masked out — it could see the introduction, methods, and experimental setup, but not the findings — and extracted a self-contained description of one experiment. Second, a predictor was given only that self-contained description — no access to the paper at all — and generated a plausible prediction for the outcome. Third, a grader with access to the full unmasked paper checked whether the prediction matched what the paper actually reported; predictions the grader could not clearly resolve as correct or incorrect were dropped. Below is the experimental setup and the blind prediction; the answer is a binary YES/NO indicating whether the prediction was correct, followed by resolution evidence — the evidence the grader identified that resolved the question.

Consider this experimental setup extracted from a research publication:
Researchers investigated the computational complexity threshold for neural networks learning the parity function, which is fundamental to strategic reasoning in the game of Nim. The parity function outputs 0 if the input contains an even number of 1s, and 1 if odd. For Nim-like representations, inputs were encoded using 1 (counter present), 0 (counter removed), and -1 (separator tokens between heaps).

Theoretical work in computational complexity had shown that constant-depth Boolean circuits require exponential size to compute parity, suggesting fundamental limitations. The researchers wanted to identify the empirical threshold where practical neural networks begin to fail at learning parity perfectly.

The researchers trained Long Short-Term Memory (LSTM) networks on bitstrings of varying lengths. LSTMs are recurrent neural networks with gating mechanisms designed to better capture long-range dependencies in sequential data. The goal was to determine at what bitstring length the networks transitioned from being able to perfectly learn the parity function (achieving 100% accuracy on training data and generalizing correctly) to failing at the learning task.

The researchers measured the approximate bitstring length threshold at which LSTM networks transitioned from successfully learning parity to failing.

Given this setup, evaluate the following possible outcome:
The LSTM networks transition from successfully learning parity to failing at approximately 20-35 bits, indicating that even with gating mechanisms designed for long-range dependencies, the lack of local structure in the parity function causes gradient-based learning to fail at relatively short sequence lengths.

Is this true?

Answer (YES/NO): NO